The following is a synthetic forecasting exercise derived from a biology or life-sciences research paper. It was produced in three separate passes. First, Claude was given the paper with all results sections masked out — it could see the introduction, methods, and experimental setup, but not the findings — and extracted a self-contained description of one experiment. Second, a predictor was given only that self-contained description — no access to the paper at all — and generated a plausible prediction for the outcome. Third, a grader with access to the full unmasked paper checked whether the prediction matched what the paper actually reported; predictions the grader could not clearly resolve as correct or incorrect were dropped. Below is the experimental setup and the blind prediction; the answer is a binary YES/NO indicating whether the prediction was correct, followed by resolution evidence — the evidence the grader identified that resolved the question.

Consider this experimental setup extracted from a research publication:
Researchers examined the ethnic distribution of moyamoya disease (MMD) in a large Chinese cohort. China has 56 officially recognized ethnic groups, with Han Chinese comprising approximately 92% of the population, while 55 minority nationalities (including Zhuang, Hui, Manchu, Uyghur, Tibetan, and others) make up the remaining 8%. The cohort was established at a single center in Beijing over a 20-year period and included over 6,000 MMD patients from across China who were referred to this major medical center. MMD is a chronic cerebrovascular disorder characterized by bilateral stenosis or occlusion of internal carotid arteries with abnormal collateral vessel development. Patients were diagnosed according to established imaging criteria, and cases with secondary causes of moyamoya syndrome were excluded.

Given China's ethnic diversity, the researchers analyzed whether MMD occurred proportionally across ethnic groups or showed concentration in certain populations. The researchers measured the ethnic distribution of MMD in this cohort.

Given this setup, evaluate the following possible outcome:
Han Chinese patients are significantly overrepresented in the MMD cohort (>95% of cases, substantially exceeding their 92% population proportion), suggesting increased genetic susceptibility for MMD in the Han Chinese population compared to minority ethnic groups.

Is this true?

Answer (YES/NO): YES